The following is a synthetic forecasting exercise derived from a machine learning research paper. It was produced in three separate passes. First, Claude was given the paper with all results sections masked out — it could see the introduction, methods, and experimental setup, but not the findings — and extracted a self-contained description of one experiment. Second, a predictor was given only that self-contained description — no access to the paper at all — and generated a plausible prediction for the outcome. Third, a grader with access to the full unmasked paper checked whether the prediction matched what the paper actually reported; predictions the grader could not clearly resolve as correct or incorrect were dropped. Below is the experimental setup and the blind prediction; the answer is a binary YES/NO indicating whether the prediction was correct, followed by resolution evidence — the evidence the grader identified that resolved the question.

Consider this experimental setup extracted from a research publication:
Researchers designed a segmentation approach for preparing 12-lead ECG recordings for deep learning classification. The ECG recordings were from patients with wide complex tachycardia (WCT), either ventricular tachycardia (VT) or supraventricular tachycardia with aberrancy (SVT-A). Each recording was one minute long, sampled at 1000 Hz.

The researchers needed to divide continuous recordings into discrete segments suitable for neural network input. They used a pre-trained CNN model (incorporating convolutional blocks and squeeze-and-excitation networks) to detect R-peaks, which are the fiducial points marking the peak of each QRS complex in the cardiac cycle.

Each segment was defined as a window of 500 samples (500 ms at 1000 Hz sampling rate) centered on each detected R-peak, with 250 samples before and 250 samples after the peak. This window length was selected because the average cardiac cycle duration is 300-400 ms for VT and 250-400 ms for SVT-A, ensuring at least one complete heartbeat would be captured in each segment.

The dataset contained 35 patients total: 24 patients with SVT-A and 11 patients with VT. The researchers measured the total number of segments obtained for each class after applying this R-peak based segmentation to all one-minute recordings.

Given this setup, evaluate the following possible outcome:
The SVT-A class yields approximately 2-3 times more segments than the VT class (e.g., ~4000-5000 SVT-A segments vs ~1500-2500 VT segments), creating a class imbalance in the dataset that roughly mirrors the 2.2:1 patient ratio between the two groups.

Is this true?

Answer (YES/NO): NO